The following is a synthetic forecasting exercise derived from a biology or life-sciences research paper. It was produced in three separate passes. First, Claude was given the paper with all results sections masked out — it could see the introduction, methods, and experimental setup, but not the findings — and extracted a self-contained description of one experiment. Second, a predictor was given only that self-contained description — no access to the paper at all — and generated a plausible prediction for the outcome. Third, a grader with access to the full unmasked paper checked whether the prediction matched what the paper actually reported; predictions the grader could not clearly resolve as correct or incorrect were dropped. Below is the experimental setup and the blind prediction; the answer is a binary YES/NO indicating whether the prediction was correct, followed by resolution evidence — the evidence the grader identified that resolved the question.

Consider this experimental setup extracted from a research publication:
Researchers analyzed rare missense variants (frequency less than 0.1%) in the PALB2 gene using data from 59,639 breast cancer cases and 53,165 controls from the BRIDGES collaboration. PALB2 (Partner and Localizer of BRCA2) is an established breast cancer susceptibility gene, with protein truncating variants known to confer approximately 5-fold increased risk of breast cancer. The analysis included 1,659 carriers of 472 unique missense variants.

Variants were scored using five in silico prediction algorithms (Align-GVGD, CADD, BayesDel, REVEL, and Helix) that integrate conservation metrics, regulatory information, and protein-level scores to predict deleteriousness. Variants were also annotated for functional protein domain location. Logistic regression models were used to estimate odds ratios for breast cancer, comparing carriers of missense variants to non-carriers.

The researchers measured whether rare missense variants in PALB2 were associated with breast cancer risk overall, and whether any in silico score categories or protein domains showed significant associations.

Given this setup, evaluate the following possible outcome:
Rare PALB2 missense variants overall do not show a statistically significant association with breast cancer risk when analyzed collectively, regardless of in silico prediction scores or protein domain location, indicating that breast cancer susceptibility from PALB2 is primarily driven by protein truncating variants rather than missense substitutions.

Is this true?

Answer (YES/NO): YES